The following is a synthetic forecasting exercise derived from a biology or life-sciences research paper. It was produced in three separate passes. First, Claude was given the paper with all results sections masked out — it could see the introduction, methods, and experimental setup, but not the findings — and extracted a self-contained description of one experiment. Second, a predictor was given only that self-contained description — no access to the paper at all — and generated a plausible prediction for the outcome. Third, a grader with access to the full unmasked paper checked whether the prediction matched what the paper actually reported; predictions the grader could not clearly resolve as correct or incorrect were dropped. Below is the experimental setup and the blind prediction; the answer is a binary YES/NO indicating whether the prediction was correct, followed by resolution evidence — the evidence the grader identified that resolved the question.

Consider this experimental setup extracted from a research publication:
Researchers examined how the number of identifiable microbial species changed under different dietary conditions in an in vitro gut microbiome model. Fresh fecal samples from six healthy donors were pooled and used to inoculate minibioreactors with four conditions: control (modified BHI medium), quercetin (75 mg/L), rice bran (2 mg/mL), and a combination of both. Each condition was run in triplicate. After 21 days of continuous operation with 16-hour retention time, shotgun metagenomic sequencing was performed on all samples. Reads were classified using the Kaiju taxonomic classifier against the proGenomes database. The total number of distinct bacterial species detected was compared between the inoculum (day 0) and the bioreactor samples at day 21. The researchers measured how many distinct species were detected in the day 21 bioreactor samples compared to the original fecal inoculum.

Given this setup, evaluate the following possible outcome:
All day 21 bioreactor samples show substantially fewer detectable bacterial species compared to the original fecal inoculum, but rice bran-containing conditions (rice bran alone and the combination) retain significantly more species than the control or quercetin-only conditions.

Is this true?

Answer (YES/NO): NO